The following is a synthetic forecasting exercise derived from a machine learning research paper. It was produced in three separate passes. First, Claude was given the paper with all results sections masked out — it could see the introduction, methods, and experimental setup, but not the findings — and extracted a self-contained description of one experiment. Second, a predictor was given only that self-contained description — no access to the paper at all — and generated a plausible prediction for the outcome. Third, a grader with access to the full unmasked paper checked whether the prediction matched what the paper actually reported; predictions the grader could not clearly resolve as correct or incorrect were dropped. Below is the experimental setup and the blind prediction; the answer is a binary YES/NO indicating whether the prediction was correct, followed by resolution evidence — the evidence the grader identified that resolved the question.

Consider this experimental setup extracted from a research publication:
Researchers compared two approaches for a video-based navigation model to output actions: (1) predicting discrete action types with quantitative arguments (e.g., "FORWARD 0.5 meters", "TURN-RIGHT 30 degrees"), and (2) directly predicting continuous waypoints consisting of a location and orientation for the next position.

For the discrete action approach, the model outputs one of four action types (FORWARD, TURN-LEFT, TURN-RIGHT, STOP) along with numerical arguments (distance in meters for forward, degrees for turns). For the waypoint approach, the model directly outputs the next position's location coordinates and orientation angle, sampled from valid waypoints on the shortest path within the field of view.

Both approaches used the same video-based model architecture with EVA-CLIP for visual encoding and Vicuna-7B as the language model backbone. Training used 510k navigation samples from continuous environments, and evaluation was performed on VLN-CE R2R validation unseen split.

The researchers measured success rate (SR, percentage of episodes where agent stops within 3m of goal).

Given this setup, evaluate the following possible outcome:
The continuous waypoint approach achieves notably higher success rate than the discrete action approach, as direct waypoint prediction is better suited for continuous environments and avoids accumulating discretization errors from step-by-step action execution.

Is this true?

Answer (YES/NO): NO